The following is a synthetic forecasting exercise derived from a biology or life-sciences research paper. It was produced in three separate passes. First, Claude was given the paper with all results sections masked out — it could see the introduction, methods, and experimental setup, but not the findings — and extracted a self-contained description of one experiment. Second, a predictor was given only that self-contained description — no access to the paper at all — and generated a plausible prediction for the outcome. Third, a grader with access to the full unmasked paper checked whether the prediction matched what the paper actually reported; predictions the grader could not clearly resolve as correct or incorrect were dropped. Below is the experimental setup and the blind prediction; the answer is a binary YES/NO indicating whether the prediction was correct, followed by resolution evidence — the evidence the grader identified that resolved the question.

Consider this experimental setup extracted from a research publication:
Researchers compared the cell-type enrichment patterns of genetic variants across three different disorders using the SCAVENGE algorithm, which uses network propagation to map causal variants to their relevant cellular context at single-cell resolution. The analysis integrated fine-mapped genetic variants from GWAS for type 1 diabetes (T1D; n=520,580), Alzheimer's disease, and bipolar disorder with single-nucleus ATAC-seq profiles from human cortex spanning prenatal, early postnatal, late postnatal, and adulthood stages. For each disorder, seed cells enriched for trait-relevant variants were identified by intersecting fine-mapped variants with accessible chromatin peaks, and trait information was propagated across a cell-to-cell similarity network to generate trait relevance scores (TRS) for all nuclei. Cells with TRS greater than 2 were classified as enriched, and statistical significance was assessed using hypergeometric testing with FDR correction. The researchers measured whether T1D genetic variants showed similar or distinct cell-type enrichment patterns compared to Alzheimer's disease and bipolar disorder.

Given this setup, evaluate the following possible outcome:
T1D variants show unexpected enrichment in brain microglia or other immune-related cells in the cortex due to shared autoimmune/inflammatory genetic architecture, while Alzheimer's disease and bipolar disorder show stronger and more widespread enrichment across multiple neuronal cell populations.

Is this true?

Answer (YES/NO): NO